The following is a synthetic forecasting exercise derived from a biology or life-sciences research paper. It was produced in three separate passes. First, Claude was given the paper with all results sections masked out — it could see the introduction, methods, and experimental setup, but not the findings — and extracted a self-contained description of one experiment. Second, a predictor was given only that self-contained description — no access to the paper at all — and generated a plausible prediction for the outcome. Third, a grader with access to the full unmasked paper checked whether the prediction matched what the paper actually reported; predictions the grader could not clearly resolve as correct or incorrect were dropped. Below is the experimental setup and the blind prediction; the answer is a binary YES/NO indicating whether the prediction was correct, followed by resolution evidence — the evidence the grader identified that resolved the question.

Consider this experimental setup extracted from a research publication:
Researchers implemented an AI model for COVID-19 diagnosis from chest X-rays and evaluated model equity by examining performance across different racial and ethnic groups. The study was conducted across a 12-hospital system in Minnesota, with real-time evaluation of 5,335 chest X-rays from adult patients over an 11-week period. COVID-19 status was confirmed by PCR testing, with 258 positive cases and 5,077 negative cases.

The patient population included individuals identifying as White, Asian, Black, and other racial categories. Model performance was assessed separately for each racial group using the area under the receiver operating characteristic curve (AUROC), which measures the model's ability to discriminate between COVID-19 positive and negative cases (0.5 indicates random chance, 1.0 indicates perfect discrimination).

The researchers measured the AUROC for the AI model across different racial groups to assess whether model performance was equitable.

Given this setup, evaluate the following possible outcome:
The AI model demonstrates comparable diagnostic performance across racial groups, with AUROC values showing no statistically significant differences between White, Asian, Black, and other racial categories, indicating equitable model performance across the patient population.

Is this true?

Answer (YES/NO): NO